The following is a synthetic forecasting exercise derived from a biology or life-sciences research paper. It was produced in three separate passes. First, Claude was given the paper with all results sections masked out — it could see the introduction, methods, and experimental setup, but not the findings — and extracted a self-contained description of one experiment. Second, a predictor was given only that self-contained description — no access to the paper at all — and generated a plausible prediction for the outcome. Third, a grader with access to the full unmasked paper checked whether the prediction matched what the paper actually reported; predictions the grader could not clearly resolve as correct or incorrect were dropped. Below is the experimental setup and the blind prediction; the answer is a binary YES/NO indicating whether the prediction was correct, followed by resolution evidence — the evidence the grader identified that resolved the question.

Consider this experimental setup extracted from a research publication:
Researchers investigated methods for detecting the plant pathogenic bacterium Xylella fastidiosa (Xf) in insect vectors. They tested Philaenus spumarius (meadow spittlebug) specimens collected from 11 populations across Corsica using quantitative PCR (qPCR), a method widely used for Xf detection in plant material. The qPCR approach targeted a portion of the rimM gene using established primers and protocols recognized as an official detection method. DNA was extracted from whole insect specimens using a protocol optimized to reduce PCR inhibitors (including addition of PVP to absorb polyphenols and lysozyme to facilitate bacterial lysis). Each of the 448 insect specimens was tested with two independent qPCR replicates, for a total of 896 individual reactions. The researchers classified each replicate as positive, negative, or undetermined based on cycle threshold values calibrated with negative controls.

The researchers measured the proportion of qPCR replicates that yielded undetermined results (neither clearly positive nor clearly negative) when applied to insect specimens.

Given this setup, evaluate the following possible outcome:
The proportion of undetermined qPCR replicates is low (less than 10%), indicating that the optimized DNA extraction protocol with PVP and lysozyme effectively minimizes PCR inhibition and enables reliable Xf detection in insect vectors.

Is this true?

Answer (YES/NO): NO